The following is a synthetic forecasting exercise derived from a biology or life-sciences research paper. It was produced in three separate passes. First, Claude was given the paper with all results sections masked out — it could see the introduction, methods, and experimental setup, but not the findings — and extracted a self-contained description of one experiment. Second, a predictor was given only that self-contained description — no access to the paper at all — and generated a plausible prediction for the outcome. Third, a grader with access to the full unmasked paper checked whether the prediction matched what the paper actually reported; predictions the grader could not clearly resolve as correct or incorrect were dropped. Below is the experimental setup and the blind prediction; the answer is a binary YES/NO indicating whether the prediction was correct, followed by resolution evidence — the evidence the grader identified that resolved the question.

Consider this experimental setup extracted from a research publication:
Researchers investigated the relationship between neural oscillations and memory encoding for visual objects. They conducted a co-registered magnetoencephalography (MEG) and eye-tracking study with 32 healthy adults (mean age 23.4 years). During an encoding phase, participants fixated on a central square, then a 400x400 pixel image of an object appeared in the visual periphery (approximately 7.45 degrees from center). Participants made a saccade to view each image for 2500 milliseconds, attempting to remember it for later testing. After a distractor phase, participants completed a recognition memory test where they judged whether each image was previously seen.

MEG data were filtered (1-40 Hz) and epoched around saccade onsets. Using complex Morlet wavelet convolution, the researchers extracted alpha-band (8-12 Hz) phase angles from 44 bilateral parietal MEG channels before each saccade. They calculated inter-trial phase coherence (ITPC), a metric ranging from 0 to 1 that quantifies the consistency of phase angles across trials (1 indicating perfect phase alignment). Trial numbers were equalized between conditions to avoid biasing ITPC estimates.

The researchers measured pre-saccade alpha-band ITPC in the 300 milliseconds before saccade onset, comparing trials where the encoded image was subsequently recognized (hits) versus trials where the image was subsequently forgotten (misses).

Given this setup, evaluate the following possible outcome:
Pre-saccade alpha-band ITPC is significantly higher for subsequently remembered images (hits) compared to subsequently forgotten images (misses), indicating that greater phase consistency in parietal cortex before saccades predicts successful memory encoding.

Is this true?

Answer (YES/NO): YES